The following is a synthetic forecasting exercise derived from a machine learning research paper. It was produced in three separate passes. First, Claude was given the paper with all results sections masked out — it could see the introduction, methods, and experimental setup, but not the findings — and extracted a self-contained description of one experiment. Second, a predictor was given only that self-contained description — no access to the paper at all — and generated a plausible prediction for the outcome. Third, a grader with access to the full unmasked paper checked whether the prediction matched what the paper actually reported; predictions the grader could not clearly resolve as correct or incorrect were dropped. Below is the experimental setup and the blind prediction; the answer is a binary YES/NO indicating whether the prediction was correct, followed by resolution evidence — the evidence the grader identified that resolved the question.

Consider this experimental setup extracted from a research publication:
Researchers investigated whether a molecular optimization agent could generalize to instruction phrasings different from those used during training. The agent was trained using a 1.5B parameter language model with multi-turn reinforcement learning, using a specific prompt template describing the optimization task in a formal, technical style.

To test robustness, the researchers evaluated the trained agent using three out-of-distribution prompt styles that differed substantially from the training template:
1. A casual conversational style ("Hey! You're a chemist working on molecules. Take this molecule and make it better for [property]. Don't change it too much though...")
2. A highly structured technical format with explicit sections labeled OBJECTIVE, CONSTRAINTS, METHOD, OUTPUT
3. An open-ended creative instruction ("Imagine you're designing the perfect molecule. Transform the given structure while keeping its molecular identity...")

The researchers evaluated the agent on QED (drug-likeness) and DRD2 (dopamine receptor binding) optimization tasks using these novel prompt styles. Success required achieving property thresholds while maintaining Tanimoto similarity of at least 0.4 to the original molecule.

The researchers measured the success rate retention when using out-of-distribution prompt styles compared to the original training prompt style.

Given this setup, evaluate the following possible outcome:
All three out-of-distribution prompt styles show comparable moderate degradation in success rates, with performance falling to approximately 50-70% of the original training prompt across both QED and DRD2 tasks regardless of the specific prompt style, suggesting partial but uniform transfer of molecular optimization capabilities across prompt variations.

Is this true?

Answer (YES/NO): NO